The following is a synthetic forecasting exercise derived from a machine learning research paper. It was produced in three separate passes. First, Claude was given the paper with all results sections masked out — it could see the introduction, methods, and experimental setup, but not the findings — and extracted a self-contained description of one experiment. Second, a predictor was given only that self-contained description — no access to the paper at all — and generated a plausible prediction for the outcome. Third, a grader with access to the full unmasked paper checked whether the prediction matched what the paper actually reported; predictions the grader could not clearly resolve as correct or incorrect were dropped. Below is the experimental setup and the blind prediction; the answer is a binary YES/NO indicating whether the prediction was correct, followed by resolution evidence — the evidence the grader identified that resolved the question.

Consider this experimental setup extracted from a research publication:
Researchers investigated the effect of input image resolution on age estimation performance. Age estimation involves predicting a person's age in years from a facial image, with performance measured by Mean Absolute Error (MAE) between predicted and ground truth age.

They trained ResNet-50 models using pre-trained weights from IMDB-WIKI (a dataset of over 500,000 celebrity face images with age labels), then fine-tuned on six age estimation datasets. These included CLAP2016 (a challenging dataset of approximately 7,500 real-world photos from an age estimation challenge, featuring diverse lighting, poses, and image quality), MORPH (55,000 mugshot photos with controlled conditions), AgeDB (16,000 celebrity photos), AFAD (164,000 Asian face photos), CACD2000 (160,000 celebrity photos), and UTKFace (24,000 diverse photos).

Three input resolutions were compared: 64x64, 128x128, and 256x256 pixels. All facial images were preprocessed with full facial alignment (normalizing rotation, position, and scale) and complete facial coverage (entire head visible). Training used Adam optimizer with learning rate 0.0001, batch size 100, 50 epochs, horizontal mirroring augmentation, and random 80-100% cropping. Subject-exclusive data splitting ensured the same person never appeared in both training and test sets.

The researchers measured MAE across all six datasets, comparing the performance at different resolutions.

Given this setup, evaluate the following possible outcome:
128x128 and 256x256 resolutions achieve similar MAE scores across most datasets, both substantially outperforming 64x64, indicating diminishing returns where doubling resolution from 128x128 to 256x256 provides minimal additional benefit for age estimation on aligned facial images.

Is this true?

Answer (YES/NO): NO